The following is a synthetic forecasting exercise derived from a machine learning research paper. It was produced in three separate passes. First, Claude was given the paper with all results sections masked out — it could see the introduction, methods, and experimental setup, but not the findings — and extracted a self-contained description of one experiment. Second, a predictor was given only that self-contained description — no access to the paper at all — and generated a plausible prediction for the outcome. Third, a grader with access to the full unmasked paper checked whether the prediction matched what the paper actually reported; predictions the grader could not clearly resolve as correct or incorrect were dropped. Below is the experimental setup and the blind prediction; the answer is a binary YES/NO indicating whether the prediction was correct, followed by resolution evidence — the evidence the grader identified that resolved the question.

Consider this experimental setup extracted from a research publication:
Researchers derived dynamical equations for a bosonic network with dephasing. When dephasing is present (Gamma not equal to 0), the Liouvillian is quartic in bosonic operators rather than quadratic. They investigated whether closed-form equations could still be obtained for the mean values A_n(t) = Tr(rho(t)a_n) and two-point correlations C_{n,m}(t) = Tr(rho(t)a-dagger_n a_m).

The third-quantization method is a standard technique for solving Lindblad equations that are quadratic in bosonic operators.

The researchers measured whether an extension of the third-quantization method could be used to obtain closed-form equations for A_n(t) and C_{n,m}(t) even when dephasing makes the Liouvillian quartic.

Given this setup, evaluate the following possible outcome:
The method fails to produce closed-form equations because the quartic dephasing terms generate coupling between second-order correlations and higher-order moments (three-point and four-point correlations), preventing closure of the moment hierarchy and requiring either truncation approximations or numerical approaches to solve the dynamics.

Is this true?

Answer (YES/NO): NO